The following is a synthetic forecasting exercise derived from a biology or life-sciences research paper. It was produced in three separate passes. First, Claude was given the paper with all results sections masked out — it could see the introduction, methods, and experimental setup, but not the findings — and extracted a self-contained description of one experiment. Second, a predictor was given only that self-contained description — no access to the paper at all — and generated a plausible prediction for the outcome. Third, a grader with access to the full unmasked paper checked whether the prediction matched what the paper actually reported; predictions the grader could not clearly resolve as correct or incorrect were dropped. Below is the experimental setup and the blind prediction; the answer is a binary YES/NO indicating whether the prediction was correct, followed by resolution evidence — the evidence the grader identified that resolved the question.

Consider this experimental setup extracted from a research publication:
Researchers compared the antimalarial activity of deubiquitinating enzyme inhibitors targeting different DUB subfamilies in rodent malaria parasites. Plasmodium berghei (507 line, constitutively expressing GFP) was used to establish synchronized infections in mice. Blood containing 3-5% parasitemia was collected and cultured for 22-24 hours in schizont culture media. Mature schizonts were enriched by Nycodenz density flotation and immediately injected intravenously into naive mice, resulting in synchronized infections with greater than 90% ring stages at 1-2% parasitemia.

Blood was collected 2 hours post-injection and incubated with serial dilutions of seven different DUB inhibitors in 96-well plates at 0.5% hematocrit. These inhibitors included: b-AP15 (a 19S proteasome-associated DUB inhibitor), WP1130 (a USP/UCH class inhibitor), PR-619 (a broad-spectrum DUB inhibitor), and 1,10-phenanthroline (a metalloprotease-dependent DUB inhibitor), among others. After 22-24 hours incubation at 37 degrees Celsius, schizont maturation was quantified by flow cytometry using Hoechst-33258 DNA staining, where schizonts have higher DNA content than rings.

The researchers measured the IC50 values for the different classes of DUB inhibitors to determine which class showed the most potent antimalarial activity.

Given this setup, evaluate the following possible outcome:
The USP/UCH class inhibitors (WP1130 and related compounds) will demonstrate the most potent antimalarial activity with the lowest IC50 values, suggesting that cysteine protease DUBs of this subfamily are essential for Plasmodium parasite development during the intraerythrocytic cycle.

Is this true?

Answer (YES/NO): NO